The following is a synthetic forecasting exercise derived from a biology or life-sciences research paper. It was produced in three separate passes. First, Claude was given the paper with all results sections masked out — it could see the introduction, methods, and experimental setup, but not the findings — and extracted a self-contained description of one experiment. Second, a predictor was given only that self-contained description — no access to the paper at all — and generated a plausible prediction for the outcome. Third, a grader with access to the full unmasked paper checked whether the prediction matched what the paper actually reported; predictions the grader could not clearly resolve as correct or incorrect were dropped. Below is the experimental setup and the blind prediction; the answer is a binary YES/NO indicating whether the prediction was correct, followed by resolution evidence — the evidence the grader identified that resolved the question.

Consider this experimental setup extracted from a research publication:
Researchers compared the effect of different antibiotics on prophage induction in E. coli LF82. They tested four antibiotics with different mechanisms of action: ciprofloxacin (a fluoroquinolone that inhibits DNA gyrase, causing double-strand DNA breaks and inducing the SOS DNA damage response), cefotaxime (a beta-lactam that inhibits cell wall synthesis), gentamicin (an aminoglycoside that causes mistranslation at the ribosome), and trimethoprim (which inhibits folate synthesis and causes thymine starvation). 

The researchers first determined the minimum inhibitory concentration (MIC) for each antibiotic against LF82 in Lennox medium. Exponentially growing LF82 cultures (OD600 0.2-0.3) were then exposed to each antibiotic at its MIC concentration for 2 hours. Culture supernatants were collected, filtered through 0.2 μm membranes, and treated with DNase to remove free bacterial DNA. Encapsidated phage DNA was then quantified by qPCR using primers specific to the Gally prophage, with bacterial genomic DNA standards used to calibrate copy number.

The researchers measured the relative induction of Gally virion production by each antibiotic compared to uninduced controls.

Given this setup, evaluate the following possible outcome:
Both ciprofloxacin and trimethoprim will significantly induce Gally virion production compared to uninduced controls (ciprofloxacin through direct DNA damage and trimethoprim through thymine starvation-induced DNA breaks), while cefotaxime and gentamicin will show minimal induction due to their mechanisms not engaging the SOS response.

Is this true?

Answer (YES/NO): NO